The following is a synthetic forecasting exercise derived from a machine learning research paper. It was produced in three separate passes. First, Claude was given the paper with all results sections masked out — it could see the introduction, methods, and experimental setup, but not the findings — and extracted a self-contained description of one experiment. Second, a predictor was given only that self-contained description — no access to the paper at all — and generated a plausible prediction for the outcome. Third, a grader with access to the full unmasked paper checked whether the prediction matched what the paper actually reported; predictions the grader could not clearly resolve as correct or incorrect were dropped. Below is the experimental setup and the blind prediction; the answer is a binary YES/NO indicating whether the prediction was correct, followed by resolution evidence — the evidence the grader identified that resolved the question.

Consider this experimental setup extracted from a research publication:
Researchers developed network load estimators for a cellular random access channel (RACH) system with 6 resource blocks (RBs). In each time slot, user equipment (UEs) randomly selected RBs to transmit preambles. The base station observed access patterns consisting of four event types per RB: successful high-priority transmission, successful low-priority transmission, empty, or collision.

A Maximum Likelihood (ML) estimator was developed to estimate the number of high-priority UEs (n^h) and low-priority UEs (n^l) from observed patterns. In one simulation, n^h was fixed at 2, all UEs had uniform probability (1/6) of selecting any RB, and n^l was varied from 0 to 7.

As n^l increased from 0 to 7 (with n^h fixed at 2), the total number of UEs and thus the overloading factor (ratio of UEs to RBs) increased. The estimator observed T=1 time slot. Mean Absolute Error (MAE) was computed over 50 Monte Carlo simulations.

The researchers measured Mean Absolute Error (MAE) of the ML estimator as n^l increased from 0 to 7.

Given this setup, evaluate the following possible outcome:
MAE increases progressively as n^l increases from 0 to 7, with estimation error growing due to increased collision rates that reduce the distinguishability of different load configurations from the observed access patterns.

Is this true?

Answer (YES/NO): YES